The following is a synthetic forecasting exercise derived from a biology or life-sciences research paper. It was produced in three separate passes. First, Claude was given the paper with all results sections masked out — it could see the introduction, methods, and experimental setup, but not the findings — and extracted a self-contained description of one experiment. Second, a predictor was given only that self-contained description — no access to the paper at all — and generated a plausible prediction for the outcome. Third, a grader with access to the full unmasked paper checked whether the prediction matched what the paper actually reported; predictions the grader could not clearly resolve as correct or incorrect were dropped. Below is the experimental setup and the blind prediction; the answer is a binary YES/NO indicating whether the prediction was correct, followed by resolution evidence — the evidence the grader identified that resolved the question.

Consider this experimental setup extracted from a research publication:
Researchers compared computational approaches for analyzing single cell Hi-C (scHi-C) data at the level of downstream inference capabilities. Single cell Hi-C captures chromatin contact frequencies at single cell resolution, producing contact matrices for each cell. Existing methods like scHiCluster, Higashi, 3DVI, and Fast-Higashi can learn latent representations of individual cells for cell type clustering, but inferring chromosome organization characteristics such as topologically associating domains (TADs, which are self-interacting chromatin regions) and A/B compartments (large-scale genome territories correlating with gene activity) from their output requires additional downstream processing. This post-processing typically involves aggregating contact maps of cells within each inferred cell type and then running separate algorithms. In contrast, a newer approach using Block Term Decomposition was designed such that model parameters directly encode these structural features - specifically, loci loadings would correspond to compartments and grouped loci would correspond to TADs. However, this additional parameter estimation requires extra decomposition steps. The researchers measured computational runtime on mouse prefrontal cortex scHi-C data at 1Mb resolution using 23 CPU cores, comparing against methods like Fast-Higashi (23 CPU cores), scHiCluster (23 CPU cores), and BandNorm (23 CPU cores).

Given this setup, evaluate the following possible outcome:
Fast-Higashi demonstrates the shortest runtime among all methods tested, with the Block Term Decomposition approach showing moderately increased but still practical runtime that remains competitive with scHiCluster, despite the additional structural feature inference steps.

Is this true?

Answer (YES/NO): NO